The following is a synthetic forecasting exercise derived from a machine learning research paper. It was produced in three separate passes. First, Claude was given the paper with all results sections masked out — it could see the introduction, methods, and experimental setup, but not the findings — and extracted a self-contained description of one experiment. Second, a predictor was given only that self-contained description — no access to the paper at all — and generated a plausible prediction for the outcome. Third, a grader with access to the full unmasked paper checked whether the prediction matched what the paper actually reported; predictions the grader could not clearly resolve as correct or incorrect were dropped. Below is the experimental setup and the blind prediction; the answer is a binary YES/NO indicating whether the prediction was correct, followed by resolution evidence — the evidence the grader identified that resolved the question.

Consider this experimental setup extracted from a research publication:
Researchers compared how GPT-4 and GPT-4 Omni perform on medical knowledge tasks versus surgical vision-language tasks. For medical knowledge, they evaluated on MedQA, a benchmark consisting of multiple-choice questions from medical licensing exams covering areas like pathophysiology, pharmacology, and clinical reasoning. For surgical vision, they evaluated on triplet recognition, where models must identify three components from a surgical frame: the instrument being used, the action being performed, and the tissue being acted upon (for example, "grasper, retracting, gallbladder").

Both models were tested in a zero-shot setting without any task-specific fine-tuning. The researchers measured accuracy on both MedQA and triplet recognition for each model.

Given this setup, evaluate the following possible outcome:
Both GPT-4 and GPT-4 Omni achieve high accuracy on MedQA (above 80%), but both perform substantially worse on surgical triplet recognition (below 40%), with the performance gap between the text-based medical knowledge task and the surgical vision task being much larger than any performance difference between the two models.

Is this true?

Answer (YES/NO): YES